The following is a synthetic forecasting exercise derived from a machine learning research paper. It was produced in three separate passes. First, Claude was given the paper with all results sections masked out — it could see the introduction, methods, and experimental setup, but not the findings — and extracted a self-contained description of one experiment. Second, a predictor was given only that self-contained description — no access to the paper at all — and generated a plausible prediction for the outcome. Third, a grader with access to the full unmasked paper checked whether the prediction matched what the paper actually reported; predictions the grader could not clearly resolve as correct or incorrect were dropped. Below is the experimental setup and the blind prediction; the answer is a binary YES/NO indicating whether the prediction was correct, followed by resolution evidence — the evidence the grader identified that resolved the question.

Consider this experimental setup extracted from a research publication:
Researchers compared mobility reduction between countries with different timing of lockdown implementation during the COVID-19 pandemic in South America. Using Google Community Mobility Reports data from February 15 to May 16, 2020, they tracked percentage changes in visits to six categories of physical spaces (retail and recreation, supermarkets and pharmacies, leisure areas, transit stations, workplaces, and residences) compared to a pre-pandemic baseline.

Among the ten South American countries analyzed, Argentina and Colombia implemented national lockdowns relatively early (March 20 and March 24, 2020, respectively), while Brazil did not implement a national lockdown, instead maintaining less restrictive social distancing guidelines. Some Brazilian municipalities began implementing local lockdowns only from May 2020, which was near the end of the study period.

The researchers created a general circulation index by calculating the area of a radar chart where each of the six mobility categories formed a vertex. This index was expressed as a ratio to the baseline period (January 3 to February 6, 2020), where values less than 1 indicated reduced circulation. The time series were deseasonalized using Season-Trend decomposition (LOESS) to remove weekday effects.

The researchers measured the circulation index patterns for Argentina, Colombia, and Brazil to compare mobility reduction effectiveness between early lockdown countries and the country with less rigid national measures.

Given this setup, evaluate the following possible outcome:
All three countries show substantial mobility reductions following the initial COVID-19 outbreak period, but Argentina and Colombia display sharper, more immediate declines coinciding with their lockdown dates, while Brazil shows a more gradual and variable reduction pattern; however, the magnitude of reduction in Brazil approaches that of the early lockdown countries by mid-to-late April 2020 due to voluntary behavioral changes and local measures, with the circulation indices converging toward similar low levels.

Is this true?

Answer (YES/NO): NO